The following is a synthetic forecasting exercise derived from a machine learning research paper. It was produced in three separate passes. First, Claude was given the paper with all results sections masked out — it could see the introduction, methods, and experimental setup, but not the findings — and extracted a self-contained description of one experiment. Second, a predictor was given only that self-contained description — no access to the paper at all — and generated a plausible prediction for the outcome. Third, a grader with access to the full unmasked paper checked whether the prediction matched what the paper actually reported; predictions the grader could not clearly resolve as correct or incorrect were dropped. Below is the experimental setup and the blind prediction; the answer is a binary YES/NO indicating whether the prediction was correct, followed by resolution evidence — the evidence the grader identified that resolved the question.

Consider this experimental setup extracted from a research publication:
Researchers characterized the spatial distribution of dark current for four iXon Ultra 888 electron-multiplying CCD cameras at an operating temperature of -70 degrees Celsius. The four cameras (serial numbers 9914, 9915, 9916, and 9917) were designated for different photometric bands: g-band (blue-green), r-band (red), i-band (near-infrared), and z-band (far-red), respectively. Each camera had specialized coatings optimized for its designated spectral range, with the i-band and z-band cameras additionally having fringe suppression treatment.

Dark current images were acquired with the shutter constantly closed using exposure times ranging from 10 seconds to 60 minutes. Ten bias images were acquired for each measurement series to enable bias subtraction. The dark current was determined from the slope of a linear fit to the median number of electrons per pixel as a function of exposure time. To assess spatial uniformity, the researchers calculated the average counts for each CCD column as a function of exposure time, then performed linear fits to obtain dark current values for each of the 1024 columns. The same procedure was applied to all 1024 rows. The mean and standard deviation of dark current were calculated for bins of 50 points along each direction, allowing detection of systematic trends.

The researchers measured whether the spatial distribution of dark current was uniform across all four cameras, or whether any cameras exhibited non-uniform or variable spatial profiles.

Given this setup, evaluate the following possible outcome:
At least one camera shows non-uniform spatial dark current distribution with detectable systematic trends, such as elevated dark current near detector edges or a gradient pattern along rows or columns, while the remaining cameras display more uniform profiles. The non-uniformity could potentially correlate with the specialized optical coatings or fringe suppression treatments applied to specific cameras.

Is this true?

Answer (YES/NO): YES